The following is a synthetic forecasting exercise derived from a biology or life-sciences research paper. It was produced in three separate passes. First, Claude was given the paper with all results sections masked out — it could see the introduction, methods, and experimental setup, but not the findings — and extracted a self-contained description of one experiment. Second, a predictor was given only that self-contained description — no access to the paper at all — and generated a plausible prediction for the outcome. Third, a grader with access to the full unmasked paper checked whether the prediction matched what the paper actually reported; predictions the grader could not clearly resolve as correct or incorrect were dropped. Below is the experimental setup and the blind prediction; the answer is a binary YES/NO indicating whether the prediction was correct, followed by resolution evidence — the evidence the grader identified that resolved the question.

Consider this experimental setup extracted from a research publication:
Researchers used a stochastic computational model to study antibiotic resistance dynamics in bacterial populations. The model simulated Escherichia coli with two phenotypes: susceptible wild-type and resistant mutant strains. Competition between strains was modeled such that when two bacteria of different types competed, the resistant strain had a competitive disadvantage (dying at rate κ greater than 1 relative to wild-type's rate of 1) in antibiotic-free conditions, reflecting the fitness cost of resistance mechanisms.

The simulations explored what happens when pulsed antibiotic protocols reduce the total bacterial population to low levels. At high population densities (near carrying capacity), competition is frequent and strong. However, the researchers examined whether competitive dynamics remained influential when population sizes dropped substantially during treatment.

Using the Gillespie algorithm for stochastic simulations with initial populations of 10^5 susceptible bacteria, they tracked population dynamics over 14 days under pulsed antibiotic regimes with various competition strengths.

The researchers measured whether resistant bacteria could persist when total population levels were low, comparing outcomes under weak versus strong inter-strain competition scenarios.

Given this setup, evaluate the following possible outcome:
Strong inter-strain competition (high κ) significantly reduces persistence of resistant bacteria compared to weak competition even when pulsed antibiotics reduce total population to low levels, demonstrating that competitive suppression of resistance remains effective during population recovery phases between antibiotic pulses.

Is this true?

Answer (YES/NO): YES